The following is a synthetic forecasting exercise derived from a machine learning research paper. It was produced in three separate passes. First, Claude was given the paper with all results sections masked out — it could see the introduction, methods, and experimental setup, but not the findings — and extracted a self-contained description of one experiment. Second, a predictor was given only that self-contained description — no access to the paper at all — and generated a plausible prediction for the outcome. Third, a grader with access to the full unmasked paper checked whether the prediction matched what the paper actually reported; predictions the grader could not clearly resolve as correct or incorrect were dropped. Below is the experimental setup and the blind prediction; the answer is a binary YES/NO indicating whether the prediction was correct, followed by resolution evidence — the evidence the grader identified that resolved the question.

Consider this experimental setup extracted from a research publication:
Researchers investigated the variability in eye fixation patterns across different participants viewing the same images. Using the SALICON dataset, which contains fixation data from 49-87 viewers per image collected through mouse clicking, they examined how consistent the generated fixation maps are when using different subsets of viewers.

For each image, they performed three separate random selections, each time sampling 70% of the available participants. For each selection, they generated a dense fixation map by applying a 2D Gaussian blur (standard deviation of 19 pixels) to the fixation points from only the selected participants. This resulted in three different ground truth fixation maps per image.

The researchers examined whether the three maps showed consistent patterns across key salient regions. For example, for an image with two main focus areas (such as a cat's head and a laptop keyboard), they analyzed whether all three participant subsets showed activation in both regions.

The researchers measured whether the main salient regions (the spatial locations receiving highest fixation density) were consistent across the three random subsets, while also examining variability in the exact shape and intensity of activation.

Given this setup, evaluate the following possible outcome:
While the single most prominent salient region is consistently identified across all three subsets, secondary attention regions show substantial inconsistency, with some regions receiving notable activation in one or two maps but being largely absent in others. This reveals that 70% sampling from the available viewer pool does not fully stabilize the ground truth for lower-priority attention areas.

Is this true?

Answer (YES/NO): NO